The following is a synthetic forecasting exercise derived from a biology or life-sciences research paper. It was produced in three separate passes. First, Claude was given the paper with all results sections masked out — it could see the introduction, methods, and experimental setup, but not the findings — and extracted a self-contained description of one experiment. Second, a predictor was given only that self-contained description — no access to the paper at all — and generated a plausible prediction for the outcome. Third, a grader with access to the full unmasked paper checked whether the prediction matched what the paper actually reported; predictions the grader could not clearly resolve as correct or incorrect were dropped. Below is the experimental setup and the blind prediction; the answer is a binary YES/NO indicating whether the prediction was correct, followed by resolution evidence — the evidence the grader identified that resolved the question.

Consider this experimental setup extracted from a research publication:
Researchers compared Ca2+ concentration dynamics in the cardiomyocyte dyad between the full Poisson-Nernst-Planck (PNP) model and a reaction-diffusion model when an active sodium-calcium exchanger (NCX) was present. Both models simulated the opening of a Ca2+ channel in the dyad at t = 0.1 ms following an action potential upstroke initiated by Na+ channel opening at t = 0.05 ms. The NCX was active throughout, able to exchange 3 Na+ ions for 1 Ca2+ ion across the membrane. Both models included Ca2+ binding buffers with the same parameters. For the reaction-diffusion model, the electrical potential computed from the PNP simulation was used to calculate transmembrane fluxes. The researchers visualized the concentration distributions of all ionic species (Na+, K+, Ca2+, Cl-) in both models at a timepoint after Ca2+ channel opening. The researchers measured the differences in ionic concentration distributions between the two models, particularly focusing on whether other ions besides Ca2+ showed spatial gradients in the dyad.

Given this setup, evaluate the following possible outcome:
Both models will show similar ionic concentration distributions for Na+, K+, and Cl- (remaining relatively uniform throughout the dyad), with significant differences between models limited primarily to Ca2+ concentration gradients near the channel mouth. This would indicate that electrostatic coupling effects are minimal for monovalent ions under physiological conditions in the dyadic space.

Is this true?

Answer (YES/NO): NO